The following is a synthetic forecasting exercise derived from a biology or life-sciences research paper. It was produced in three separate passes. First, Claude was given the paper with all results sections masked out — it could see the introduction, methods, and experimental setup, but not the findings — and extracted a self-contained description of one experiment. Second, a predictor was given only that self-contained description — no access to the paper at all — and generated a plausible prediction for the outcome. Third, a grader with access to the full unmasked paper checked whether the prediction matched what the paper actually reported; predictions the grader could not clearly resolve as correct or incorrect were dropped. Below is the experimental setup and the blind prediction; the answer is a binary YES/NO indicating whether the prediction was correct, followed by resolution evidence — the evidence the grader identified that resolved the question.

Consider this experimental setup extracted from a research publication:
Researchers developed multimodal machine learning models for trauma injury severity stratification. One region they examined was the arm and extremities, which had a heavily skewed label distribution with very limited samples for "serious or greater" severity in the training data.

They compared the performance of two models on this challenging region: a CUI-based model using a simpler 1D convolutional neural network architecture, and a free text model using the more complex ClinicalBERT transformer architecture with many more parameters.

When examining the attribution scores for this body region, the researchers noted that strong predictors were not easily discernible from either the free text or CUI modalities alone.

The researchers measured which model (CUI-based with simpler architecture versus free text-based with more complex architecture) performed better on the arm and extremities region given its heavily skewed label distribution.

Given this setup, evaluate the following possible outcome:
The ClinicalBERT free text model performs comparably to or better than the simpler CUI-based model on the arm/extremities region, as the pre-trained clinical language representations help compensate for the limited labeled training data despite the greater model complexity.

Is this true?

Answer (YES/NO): NO